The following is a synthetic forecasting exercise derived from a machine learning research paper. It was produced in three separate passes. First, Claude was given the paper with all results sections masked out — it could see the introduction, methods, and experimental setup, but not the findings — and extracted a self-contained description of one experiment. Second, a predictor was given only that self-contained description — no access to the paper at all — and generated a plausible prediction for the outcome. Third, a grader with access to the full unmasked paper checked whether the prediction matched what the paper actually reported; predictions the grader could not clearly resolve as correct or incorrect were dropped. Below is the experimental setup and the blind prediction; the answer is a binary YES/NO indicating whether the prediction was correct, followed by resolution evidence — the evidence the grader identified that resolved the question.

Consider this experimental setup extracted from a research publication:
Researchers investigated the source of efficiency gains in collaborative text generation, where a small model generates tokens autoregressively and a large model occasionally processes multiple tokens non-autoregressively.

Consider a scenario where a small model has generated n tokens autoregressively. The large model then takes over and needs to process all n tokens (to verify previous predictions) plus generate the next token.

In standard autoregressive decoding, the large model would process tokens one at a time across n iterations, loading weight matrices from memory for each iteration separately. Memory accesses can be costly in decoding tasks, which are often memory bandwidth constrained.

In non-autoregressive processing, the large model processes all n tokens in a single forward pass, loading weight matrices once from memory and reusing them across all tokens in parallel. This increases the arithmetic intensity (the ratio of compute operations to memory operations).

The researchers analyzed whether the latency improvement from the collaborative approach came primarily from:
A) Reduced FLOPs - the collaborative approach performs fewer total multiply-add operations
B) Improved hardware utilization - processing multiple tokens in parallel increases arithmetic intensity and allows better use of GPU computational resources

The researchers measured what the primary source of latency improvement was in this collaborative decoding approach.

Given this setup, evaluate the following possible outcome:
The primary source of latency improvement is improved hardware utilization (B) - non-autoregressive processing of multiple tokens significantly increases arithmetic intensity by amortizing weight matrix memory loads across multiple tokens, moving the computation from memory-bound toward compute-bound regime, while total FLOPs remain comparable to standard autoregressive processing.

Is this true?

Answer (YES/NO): YES